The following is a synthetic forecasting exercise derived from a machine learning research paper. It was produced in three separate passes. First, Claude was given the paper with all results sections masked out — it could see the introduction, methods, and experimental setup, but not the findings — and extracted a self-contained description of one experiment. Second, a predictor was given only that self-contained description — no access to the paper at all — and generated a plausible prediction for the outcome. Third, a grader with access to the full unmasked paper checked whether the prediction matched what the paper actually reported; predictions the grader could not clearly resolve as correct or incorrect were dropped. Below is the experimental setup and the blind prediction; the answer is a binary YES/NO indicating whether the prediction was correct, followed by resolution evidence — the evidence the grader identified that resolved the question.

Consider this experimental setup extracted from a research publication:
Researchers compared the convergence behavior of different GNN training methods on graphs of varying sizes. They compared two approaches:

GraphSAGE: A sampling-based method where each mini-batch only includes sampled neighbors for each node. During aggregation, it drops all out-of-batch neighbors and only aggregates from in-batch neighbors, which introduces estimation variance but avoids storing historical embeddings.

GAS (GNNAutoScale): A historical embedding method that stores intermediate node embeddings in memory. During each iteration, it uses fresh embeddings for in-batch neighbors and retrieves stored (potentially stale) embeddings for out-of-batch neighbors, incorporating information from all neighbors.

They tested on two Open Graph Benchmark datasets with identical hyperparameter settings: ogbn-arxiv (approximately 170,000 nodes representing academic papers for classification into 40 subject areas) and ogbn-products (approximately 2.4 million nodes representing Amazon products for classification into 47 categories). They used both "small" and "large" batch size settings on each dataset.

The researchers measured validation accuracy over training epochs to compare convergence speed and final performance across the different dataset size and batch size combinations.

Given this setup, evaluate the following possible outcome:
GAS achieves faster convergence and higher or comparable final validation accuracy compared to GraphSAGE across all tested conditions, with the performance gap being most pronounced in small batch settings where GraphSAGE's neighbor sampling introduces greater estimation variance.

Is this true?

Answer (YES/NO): NO